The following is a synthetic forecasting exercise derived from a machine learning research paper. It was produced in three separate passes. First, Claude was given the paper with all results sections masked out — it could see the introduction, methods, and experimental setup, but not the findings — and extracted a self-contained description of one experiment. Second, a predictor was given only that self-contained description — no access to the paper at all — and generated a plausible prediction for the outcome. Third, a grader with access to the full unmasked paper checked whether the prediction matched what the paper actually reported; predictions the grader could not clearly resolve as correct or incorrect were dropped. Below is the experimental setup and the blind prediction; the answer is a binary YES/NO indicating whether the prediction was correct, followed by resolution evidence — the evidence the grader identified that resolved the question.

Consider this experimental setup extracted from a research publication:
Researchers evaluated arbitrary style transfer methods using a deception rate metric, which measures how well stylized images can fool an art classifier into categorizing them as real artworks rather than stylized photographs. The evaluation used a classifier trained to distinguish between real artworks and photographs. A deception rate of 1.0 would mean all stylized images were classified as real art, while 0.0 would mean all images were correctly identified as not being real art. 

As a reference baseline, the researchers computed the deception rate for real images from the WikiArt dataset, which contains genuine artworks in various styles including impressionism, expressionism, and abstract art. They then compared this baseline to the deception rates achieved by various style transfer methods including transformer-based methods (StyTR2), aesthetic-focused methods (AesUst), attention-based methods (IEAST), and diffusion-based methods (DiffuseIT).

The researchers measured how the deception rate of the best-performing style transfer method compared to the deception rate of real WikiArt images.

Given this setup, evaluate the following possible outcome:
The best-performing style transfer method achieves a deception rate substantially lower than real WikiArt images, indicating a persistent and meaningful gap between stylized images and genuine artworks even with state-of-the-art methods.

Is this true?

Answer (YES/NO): YES